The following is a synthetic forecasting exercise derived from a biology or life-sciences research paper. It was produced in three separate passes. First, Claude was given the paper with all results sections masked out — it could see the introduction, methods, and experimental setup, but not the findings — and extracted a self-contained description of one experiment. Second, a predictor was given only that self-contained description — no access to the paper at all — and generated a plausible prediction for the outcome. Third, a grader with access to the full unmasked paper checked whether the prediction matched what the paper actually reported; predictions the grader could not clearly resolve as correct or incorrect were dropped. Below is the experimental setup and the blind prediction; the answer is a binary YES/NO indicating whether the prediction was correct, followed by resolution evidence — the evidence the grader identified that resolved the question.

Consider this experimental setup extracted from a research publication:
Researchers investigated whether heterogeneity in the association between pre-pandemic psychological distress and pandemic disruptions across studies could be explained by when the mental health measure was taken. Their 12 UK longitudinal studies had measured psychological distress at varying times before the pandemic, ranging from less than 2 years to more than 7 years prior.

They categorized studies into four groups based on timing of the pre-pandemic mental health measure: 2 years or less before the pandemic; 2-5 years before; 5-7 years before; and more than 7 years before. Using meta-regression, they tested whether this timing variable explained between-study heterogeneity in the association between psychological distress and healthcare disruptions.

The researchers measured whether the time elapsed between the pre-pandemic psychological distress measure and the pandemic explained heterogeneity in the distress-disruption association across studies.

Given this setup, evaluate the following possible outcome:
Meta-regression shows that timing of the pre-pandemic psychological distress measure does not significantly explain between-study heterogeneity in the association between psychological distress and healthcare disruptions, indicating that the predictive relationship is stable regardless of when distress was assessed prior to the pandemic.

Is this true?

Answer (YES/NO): YES